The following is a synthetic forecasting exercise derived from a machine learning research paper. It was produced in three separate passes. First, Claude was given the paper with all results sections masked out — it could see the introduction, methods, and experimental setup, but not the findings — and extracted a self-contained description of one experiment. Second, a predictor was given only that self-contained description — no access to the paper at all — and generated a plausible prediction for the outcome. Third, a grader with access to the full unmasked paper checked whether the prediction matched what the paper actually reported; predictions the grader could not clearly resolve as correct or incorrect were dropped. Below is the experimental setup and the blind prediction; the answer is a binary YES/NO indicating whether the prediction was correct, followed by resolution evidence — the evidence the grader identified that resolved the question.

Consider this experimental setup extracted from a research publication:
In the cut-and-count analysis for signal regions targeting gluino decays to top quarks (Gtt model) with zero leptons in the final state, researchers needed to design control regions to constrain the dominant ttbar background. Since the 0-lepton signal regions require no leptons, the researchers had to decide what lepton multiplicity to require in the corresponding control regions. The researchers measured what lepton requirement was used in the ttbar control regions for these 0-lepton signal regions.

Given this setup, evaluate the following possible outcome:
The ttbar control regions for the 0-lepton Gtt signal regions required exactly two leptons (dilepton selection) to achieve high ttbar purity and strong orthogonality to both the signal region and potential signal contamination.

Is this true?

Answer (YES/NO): NO